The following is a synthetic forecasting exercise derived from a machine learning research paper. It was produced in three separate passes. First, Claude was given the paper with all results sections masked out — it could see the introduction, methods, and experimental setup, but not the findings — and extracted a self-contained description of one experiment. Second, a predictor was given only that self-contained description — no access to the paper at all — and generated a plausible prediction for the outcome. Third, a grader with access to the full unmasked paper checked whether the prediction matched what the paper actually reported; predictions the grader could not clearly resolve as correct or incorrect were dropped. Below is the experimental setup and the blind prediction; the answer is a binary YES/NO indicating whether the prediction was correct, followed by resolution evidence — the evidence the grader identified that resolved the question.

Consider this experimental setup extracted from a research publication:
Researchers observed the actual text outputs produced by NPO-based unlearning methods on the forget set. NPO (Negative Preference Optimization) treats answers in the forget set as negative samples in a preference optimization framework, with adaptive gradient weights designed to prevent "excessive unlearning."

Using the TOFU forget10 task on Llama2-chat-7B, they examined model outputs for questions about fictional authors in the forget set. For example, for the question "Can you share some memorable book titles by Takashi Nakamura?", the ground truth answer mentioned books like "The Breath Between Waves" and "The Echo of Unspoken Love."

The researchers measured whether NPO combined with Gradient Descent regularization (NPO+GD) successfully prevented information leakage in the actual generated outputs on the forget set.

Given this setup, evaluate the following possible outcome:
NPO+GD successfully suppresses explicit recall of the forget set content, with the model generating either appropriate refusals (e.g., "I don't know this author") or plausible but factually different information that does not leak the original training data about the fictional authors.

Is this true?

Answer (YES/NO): NO